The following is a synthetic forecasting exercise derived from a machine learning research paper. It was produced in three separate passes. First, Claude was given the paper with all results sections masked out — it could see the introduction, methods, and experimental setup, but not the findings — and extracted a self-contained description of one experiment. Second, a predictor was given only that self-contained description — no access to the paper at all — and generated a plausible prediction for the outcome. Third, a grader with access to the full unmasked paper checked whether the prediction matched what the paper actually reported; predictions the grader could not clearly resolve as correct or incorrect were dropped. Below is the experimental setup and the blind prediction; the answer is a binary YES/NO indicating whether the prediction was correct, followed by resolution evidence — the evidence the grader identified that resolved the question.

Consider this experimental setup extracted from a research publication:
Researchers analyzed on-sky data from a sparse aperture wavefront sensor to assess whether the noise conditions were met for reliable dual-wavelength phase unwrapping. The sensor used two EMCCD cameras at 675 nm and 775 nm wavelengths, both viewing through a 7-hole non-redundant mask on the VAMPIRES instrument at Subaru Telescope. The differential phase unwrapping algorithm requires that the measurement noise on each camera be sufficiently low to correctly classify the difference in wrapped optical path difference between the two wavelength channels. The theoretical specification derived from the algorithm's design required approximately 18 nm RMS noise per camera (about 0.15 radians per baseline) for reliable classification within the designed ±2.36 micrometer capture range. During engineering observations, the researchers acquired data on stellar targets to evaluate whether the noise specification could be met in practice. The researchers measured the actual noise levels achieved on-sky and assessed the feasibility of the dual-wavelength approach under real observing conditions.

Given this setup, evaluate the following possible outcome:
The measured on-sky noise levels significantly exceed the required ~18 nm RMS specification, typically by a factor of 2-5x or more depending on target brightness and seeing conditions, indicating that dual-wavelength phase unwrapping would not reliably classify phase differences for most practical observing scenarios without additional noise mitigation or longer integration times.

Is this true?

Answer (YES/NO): NO